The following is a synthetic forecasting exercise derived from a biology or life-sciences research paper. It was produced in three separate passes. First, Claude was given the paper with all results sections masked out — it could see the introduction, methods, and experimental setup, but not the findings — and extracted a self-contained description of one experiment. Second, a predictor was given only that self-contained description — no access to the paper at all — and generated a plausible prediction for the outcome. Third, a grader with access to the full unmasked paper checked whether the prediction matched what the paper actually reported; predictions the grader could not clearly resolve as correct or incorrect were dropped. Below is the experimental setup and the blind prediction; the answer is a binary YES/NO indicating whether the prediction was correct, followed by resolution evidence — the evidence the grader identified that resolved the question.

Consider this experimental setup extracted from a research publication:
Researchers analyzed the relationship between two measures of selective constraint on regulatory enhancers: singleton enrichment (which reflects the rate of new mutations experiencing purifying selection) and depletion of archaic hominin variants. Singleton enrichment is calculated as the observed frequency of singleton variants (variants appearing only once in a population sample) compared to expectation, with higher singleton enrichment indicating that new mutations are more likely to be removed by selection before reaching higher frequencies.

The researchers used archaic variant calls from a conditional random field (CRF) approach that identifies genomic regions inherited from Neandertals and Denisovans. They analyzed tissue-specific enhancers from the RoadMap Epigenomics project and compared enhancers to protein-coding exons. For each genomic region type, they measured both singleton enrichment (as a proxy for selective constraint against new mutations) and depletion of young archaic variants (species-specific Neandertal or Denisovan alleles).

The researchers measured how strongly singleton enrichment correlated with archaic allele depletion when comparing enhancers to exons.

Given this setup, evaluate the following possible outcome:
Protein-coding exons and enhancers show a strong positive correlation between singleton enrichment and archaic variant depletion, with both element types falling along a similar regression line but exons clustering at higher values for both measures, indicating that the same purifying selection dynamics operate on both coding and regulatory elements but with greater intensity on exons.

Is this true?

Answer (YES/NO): NO